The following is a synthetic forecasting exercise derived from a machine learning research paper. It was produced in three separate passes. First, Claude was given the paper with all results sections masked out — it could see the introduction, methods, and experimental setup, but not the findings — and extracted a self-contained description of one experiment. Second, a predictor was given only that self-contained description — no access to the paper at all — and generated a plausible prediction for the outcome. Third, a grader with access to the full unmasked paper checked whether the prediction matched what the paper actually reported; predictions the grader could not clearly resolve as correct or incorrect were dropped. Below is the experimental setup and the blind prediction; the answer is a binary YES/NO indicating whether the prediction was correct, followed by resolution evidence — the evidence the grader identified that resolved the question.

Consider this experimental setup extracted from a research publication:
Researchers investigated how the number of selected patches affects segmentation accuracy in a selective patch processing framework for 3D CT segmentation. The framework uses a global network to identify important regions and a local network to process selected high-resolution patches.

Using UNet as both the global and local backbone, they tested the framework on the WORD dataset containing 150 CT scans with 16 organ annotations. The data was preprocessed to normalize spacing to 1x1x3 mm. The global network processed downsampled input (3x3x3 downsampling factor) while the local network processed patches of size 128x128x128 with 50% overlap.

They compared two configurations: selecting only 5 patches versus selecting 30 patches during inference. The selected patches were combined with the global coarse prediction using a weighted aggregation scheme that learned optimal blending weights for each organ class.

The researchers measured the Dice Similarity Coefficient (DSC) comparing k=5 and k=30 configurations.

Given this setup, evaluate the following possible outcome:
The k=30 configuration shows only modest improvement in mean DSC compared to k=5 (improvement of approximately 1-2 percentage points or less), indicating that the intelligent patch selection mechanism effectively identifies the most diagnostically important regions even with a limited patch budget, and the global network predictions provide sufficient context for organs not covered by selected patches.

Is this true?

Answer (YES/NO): NO